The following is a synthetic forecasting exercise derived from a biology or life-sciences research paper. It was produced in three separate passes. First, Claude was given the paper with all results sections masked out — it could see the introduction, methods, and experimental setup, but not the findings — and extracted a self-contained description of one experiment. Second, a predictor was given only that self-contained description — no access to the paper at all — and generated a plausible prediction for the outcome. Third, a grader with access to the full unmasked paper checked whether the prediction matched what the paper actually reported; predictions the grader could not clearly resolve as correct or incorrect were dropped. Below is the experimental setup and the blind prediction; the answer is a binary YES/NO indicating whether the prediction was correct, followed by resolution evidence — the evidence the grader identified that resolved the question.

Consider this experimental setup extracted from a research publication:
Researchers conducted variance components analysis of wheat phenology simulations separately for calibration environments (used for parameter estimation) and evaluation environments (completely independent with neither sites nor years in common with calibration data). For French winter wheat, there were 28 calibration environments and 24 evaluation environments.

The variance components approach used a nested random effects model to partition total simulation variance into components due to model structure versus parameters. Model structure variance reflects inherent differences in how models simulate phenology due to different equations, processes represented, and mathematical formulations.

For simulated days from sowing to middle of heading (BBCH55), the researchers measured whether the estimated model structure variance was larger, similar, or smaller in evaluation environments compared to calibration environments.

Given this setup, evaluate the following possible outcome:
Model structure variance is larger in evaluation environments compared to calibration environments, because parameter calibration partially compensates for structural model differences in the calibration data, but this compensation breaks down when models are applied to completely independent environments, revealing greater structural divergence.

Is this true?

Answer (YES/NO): NO